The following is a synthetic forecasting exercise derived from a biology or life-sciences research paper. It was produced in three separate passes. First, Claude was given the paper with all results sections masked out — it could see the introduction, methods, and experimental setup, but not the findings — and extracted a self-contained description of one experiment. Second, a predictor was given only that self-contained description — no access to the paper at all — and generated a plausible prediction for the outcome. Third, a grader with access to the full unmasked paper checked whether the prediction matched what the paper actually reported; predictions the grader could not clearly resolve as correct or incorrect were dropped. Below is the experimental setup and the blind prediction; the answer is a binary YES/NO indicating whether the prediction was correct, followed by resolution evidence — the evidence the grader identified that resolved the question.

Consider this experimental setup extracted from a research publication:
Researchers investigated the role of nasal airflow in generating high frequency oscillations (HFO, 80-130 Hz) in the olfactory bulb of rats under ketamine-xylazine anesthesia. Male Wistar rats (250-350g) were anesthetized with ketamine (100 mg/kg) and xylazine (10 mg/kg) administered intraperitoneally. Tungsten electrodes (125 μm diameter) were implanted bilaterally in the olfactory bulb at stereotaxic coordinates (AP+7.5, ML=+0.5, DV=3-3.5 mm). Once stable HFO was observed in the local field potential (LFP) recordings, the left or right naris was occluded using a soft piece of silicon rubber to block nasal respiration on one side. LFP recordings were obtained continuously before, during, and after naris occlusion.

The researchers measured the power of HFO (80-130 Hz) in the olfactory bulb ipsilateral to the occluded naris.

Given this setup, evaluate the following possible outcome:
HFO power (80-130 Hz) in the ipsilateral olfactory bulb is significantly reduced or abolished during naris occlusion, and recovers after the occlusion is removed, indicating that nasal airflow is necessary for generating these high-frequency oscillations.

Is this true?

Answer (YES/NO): YES